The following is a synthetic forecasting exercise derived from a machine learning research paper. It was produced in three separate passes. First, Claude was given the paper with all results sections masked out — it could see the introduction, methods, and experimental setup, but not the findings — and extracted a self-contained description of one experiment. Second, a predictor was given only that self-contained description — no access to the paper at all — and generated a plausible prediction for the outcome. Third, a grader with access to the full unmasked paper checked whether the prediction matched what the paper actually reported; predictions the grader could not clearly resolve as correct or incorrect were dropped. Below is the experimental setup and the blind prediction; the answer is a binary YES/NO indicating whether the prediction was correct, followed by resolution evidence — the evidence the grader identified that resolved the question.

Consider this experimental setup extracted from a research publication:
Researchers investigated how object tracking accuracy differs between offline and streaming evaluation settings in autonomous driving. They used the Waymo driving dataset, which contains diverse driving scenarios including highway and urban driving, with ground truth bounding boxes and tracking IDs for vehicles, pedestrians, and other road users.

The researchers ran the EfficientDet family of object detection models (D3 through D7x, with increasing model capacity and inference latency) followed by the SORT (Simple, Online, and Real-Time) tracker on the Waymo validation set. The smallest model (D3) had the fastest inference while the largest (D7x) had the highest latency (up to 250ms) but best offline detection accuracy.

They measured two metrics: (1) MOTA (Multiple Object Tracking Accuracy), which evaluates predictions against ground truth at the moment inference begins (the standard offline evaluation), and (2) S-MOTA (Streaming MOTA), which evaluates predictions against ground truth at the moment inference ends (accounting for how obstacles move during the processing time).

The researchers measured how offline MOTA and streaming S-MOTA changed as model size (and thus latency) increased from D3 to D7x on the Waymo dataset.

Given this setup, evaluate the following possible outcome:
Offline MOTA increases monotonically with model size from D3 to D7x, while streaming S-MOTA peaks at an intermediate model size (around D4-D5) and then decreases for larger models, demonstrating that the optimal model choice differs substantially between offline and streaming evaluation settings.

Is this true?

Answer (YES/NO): YES